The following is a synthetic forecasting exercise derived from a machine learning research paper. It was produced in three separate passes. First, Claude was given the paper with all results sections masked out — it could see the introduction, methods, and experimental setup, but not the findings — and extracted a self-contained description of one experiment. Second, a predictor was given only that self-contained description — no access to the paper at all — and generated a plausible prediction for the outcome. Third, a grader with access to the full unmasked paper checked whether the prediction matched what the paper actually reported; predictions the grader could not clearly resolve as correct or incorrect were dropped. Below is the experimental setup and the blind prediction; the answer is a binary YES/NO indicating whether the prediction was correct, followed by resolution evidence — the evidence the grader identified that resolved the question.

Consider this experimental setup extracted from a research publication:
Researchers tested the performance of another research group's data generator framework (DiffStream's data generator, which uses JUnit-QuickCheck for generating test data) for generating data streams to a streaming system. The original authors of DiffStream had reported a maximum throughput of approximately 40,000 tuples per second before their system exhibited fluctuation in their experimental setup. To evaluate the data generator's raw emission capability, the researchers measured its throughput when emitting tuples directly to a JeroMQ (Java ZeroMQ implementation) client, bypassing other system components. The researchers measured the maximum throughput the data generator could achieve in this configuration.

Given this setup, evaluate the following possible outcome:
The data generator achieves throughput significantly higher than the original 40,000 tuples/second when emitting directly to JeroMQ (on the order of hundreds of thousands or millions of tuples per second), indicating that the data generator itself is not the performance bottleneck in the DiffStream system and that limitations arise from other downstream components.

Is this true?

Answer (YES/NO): YES